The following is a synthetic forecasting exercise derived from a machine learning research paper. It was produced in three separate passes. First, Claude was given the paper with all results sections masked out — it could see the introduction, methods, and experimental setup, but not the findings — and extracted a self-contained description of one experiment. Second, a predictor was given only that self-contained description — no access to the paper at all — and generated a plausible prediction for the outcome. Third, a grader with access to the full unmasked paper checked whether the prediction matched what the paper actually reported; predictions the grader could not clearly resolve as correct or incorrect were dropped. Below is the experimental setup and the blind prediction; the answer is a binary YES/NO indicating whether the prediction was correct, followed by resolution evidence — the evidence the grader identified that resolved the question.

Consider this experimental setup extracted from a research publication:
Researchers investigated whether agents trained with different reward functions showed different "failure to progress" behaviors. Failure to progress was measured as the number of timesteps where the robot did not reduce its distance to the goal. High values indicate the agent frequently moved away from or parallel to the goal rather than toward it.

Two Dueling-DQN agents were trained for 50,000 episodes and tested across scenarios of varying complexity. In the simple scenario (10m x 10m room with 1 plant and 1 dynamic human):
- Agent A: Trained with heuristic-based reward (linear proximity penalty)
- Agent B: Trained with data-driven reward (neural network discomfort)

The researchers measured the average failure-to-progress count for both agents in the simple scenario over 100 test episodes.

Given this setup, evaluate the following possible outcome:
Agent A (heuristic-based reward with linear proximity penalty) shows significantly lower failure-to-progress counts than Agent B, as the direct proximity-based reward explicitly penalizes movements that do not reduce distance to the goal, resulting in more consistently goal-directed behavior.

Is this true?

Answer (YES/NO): YES